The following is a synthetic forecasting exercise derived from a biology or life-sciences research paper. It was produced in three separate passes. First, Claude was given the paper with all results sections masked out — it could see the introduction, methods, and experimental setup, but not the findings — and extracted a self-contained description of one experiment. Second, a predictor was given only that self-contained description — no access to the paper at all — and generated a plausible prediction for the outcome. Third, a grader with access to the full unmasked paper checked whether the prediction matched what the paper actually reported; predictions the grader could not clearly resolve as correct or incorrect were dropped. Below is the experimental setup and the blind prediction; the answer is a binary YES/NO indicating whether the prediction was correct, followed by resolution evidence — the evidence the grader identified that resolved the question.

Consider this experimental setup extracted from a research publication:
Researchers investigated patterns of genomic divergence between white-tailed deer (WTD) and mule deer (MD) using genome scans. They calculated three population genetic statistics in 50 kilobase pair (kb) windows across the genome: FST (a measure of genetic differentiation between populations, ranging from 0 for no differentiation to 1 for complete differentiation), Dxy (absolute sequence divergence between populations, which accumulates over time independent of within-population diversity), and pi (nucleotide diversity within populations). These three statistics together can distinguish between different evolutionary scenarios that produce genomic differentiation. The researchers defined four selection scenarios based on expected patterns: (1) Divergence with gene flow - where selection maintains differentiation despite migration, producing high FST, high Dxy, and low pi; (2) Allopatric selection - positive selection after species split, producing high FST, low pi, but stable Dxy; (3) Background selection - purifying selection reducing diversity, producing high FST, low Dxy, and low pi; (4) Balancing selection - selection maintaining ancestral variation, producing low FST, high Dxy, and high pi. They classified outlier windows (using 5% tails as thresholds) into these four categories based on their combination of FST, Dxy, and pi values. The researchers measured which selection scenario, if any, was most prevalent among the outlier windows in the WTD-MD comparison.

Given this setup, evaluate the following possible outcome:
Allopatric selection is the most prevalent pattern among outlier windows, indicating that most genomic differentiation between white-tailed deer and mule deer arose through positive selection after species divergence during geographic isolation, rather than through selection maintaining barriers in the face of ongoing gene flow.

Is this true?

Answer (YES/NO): NO